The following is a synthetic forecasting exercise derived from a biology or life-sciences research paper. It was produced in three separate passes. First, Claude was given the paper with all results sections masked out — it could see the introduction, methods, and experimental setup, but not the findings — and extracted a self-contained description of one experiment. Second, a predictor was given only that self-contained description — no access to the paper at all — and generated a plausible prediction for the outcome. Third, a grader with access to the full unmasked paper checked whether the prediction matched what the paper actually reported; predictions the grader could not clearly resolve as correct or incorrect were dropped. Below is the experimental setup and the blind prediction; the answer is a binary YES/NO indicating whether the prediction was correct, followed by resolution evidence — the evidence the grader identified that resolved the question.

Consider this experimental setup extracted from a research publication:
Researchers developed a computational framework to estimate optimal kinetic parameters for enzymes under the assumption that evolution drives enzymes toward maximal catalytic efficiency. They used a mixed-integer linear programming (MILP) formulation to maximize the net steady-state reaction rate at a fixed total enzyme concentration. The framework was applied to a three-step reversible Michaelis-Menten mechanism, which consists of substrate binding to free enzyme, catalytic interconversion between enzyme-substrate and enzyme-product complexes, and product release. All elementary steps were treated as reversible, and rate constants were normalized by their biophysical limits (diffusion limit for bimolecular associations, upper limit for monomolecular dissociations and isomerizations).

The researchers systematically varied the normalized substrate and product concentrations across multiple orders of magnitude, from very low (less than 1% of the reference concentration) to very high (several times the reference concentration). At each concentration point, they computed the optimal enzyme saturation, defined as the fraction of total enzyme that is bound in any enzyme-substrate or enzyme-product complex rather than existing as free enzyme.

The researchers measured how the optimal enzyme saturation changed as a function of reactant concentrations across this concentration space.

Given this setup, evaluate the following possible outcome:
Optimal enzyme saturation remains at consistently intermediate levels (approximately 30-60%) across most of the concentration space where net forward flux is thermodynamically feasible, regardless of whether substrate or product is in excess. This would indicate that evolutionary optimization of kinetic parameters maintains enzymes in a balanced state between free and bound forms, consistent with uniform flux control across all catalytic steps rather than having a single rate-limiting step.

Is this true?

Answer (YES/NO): NO